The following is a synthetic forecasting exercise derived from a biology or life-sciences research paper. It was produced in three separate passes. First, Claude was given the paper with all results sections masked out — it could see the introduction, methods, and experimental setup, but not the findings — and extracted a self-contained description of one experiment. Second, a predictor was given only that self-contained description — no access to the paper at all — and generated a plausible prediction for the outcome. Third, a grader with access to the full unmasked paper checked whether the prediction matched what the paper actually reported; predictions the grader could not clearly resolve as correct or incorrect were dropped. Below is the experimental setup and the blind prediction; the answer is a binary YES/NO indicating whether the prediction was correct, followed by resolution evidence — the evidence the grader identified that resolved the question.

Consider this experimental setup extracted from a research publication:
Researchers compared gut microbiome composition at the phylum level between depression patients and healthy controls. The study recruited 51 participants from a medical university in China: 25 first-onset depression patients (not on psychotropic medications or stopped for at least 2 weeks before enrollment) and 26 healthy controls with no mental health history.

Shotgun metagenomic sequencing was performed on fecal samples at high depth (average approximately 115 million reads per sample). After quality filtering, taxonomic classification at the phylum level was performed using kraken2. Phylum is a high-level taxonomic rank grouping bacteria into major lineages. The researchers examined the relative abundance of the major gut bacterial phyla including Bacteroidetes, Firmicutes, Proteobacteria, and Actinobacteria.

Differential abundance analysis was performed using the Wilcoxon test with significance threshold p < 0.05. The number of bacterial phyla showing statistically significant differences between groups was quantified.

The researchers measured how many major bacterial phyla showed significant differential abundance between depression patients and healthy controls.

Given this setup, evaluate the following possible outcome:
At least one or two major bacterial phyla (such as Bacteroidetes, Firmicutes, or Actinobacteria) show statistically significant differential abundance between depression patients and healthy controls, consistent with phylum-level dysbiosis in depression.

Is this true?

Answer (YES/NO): YES